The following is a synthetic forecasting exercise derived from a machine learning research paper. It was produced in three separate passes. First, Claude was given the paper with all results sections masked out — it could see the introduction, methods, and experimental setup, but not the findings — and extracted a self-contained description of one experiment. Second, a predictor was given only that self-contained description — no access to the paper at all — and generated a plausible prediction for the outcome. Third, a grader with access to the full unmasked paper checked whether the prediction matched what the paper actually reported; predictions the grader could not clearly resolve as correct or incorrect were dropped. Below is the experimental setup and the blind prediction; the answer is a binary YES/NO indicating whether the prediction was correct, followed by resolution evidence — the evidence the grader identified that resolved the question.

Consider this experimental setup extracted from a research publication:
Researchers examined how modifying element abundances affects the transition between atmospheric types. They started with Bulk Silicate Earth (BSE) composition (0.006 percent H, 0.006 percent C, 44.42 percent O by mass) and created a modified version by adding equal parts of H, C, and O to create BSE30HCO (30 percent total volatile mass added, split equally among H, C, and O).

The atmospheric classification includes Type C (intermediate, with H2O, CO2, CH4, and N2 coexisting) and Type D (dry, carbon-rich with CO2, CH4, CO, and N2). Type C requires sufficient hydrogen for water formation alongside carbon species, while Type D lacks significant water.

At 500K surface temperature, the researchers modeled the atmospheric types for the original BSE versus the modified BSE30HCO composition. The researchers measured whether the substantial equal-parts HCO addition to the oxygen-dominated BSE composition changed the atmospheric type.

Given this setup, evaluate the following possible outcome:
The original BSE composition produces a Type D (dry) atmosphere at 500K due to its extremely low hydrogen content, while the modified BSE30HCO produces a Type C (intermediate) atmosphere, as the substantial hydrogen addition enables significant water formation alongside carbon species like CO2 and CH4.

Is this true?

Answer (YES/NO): NO